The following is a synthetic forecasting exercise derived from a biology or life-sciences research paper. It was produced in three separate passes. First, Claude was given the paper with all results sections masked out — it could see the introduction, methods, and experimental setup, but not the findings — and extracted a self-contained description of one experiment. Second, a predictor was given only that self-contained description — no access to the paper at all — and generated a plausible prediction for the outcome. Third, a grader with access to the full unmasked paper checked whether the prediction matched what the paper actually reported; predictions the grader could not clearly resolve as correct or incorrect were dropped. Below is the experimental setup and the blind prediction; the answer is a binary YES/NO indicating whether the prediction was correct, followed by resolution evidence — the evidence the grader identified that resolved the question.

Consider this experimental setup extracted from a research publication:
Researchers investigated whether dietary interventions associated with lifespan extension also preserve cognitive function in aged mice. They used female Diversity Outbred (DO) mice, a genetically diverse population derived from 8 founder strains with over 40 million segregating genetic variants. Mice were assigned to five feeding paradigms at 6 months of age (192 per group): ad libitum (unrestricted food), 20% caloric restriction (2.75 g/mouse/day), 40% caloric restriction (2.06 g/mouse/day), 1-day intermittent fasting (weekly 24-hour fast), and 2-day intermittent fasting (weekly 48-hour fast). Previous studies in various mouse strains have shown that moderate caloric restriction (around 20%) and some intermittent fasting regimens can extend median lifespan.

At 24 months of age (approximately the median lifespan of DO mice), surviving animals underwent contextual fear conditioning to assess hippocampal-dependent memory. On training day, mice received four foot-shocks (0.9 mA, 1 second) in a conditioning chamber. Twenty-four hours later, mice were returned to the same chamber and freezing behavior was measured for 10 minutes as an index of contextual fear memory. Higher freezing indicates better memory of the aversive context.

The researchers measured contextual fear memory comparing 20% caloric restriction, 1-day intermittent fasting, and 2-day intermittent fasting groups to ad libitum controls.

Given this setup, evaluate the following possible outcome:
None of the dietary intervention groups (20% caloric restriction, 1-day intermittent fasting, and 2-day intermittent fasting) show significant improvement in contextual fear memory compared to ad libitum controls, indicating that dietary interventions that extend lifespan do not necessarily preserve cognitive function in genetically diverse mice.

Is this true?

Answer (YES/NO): YES